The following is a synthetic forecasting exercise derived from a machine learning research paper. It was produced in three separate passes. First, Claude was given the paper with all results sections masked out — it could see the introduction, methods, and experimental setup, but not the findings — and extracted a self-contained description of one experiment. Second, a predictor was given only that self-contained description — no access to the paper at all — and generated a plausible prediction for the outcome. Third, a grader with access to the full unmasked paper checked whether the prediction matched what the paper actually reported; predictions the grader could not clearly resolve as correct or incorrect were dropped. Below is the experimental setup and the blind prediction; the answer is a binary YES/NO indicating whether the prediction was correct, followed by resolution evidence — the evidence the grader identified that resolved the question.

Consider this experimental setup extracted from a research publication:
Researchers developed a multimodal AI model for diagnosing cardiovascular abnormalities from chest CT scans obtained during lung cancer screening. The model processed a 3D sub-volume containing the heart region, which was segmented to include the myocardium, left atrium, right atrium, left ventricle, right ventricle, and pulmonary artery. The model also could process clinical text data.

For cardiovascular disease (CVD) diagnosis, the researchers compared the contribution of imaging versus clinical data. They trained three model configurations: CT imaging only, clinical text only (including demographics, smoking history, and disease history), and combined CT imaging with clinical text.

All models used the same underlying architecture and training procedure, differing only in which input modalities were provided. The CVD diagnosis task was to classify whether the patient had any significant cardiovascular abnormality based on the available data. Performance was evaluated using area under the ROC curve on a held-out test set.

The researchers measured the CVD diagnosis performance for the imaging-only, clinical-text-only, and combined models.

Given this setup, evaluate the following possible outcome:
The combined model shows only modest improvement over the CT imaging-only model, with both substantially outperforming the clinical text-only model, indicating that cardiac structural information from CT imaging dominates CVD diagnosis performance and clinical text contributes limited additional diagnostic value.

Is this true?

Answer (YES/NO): NO